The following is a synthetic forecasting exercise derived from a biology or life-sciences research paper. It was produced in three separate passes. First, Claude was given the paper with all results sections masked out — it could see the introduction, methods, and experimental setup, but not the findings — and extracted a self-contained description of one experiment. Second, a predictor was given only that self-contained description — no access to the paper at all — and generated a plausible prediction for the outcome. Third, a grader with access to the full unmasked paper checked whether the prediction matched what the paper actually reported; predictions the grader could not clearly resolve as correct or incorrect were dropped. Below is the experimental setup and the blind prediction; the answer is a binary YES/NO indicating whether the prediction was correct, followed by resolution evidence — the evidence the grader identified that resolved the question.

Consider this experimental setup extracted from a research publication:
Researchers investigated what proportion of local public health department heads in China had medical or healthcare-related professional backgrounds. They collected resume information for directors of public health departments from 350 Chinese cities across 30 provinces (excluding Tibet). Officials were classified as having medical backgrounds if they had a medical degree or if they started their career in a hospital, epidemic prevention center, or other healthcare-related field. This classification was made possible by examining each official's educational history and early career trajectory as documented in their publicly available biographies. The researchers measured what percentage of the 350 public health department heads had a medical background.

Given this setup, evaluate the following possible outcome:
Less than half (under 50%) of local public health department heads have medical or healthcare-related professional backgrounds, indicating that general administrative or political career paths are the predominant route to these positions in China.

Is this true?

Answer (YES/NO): YES